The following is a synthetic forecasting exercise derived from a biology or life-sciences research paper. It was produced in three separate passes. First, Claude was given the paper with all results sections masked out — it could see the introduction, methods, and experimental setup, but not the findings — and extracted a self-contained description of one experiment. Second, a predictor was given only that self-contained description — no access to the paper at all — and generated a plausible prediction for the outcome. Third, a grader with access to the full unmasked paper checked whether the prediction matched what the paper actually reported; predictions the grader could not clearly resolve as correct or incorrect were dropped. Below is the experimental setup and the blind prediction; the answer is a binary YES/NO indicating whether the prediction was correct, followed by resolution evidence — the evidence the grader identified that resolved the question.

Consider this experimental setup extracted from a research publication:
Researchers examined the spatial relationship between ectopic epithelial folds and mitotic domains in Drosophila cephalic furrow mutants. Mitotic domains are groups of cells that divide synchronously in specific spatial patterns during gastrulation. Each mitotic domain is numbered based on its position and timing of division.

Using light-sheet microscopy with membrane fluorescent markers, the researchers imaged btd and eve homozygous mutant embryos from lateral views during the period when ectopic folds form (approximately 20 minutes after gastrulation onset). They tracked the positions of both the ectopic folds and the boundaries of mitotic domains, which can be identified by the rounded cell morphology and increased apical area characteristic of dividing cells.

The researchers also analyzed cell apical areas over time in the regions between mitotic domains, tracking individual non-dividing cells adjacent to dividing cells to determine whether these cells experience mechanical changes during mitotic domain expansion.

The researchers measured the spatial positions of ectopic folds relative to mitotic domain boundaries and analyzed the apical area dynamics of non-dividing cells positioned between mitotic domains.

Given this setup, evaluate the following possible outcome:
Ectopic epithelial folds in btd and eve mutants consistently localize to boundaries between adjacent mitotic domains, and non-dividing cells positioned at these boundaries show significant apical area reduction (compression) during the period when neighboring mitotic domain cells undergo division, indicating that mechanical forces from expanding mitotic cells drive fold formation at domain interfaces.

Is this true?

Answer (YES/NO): YES